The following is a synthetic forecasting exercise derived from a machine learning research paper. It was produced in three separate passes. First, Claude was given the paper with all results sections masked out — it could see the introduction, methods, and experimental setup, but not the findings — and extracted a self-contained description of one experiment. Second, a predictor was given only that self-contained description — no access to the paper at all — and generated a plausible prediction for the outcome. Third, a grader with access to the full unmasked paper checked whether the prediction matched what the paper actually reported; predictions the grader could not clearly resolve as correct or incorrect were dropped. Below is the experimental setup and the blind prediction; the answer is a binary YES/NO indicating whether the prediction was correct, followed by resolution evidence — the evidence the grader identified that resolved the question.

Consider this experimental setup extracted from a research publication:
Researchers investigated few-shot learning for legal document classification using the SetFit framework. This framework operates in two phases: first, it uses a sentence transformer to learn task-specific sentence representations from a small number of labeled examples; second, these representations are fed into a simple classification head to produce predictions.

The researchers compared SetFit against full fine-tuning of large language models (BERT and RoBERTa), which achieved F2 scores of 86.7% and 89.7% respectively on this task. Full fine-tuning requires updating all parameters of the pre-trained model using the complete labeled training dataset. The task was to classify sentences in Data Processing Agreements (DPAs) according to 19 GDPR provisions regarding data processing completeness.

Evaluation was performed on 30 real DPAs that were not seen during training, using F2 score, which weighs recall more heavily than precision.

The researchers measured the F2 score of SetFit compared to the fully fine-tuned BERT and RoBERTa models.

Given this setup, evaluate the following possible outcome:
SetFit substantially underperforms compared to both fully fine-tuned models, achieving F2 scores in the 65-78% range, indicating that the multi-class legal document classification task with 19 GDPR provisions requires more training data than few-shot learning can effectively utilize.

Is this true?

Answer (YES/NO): NO